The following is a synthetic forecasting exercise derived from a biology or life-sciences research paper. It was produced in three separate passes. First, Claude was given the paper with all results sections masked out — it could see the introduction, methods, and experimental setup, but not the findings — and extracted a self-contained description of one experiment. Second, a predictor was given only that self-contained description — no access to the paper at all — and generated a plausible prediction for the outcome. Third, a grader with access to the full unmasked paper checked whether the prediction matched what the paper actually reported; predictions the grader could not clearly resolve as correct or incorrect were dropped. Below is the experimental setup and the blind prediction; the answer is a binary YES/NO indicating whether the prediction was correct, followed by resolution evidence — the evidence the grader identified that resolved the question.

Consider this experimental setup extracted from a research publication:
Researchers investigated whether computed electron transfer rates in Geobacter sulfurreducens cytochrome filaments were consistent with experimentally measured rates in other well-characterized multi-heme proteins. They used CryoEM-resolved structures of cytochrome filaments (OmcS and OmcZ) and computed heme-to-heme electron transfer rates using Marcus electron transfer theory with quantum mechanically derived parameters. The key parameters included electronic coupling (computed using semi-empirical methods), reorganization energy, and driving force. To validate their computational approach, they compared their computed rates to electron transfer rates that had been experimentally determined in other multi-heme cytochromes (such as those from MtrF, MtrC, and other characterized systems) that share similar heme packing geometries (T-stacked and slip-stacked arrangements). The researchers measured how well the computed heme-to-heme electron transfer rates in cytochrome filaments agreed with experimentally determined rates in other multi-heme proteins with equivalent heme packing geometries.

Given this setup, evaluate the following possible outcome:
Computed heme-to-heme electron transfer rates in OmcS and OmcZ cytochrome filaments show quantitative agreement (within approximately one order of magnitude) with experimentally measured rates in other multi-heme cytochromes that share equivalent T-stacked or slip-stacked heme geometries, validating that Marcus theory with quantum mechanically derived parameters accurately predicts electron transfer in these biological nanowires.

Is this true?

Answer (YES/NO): YES